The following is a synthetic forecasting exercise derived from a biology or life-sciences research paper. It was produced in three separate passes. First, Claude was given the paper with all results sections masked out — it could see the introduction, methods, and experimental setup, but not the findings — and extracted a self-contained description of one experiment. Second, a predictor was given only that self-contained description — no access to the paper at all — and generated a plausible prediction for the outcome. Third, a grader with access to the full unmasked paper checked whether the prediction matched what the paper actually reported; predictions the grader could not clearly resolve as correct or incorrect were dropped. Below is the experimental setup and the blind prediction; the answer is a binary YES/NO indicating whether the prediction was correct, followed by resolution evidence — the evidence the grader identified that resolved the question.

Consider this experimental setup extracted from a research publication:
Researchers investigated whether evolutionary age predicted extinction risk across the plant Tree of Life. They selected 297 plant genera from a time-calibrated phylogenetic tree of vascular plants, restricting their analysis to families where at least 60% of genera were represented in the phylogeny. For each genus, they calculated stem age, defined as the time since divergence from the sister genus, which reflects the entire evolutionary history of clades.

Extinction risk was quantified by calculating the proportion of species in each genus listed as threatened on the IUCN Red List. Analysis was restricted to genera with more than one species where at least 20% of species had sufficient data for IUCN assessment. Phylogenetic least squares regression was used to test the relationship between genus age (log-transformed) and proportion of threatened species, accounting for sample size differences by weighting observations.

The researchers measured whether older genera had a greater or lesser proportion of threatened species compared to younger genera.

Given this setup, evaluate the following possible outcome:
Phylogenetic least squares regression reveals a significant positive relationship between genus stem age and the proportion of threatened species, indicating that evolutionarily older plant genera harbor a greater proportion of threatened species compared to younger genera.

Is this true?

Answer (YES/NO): NO